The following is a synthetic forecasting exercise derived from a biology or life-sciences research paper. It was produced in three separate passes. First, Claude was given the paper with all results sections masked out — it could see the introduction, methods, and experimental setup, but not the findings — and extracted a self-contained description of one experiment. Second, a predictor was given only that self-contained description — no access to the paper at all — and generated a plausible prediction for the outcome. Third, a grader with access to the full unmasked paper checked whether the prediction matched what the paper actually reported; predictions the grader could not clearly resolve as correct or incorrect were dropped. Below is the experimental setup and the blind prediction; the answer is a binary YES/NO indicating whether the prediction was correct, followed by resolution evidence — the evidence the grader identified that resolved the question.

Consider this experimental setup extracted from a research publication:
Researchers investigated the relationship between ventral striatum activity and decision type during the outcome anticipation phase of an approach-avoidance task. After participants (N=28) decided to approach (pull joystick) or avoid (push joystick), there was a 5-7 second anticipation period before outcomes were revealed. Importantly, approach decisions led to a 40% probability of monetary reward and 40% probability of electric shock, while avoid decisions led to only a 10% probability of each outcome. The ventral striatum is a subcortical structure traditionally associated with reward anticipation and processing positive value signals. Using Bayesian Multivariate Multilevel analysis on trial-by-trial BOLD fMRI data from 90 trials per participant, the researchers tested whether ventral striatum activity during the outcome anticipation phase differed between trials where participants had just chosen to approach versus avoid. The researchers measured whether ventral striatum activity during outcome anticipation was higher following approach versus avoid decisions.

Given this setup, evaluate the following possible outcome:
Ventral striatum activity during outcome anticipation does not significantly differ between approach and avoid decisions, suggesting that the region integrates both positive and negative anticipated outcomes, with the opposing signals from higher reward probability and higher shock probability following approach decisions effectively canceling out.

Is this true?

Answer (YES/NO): YES